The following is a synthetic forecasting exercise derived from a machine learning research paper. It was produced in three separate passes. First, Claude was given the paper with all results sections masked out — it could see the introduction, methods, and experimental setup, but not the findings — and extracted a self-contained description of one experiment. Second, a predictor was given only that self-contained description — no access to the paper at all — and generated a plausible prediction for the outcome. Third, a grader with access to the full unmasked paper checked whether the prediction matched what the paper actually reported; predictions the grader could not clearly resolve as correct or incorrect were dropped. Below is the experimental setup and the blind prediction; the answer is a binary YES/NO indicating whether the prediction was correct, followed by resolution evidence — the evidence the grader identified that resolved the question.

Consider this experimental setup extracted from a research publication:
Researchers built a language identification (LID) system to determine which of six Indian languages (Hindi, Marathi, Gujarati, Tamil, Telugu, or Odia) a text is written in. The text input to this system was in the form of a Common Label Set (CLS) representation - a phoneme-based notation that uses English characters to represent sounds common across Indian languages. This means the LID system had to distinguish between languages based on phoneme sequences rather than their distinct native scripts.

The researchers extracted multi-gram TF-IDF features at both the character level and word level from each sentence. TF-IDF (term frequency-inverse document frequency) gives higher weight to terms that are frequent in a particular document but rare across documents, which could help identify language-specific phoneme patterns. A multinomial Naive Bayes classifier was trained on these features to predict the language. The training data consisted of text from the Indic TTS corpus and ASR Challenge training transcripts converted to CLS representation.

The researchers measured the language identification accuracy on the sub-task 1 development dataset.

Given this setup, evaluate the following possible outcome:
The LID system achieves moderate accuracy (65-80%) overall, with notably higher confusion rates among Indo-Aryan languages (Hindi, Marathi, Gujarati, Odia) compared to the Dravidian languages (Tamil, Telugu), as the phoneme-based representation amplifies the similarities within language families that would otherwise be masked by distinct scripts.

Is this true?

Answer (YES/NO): NO